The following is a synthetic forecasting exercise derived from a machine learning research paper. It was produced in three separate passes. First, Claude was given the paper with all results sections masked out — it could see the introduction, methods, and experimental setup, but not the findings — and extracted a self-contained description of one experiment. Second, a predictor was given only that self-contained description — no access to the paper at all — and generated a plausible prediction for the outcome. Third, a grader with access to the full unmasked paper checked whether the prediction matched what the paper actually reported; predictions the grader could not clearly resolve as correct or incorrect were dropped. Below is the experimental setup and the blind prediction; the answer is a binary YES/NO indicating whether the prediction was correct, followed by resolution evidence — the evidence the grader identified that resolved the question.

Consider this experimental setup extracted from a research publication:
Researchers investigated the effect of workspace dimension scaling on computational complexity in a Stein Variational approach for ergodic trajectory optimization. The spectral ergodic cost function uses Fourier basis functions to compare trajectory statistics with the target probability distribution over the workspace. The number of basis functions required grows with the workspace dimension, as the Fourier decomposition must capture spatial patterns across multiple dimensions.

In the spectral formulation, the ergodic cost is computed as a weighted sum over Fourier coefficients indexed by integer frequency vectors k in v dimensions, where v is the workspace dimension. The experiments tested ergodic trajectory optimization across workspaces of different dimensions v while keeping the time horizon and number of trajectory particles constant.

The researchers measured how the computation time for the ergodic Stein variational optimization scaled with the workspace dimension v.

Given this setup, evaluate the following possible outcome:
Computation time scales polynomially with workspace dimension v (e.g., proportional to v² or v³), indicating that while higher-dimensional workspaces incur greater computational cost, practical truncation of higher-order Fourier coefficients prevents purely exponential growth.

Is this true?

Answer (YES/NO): YES